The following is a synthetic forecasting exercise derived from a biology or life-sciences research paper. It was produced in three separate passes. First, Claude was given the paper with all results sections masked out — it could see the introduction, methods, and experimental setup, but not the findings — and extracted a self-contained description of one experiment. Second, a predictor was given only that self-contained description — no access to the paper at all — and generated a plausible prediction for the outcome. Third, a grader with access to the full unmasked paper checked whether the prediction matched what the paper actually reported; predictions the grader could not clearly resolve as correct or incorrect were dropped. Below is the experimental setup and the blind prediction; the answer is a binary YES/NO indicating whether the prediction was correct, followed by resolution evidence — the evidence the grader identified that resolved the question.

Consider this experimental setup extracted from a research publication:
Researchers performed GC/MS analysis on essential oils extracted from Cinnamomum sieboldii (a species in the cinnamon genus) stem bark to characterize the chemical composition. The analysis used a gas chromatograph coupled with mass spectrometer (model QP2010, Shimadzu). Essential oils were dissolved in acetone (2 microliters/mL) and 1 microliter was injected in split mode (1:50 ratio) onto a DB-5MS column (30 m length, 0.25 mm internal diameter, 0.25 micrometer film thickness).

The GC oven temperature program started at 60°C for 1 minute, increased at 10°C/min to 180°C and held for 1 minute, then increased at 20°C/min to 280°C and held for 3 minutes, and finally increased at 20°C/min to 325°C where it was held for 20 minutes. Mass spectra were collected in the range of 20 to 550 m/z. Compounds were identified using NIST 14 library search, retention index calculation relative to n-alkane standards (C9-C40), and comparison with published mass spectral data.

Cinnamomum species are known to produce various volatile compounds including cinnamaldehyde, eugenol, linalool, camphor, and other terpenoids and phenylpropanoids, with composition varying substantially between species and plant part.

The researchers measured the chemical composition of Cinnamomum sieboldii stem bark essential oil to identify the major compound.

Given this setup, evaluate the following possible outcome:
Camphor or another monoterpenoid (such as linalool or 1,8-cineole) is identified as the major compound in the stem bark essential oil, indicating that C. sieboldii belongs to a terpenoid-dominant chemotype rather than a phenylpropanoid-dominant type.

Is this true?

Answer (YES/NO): YES